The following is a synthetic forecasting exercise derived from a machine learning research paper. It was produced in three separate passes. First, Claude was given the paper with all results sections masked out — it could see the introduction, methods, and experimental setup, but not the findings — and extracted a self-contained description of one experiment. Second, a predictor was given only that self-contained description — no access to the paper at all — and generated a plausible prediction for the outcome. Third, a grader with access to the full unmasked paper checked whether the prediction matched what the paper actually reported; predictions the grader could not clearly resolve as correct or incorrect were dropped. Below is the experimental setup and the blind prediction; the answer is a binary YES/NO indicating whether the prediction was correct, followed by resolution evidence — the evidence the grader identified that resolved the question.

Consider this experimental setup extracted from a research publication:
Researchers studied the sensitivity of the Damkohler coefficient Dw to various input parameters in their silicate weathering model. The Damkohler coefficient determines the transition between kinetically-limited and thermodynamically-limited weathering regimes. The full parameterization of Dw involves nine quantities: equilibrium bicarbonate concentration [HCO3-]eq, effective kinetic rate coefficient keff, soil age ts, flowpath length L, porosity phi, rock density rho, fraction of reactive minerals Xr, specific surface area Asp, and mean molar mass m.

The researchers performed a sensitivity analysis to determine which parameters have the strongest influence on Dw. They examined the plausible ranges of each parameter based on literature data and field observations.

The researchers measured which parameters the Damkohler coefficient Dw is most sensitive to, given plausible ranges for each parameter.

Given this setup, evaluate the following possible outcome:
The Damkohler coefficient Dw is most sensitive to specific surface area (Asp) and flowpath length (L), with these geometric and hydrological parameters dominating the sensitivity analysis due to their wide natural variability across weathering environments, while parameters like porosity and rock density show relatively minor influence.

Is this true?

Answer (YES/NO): NO